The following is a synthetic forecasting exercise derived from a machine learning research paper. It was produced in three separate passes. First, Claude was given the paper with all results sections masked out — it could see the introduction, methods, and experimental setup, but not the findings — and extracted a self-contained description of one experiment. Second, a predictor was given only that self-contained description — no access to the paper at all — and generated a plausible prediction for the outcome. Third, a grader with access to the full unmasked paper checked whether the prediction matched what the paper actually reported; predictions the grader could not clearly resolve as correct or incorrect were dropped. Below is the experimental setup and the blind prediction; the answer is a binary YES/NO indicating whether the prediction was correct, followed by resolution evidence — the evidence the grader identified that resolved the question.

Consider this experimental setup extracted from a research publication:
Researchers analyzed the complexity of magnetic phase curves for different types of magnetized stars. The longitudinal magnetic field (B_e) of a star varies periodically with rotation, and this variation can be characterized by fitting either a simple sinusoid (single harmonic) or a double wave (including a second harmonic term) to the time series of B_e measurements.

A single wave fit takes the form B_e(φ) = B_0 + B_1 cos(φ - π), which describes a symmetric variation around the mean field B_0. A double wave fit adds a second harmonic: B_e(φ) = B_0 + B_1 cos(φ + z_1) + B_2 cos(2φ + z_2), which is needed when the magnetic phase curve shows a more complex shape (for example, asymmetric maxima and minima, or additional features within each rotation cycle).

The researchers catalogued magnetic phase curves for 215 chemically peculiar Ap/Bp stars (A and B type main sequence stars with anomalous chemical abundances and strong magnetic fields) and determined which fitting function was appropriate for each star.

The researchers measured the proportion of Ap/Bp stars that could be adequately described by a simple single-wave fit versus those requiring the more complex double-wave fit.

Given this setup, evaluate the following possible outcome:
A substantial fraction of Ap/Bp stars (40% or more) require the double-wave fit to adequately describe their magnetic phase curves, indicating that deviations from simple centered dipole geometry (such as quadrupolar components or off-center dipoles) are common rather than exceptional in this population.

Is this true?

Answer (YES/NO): NO